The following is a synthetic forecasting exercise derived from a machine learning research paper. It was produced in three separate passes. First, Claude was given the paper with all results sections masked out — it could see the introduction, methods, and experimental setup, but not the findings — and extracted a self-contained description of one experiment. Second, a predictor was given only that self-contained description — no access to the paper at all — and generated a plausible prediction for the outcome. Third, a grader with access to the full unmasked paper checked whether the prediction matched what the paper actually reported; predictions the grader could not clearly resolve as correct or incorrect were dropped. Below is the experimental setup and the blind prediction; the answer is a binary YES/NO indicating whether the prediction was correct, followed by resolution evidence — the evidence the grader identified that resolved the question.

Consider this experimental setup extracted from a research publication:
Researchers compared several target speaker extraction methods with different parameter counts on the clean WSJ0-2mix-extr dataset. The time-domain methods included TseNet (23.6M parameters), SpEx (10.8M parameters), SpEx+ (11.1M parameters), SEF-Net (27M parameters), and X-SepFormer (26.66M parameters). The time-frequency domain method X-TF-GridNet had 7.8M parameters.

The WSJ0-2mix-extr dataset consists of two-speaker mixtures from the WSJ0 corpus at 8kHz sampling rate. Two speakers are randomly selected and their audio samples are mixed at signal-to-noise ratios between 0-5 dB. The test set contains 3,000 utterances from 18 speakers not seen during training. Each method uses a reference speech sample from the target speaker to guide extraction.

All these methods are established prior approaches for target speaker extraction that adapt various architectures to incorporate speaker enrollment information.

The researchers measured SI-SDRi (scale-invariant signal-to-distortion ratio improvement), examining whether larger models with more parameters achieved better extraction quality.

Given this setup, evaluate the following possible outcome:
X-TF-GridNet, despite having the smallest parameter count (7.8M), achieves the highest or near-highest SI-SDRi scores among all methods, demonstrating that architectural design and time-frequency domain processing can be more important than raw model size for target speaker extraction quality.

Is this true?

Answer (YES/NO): NO